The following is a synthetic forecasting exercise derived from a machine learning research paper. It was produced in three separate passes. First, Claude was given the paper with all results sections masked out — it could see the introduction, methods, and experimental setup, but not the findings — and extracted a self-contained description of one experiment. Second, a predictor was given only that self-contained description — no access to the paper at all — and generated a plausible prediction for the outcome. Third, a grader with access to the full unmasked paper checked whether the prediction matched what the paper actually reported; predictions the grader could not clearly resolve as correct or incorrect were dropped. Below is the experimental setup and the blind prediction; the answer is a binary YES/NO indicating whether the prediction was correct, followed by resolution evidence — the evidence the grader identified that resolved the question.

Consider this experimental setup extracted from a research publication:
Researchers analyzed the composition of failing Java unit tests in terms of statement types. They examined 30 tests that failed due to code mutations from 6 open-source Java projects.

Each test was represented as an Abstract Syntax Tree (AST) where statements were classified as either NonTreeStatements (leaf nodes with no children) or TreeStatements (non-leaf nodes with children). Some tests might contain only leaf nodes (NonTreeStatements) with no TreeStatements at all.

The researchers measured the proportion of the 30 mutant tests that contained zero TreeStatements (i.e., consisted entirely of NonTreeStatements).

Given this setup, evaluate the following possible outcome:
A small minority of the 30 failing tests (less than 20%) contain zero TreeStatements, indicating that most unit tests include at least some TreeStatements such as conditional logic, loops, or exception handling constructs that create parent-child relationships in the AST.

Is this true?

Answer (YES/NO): NO